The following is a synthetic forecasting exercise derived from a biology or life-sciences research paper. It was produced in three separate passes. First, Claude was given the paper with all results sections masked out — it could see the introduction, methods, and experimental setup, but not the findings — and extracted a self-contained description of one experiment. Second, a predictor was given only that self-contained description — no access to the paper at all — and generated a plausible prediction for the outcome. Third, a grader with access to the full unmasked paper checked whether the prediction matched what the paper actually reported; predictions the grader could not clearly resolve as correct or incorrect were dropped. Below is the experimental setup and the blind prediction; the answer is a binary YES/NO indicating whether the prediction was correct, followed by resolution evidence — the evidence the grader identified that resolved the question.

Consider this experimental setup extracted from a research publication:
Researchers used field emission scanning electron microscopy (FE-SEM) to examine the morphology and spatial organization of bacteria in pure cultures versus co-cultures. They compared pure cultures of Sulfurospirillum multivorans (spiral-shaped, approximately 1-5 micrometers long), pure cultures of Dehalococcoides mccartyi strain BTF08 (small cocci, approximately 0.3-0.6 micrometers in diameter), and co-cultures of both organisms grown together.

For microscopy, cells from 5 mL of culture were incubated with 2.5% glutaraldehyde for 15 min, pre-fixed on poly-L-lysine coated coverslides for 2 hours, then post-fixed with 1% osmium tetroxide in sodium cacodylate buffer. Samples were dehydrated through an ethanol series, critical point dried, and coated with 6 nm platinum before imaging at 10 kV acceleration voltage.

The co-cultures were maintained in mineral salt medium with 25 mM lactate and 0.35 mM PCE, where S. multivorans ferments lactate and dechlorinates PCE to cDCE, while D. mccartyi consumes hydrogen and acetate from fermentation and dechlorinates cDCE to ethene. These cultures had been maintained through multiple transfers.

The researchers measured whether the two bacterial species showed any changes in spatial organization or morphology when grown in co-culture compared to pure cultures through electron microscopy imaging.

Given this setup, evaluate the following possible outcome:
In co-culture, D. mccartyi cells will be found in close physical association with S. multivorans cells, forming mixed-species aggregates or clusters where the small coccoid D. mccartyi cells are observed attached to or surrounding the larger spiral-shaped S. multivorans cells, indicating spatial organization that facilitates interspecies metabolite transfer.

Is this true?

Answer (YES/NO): NO